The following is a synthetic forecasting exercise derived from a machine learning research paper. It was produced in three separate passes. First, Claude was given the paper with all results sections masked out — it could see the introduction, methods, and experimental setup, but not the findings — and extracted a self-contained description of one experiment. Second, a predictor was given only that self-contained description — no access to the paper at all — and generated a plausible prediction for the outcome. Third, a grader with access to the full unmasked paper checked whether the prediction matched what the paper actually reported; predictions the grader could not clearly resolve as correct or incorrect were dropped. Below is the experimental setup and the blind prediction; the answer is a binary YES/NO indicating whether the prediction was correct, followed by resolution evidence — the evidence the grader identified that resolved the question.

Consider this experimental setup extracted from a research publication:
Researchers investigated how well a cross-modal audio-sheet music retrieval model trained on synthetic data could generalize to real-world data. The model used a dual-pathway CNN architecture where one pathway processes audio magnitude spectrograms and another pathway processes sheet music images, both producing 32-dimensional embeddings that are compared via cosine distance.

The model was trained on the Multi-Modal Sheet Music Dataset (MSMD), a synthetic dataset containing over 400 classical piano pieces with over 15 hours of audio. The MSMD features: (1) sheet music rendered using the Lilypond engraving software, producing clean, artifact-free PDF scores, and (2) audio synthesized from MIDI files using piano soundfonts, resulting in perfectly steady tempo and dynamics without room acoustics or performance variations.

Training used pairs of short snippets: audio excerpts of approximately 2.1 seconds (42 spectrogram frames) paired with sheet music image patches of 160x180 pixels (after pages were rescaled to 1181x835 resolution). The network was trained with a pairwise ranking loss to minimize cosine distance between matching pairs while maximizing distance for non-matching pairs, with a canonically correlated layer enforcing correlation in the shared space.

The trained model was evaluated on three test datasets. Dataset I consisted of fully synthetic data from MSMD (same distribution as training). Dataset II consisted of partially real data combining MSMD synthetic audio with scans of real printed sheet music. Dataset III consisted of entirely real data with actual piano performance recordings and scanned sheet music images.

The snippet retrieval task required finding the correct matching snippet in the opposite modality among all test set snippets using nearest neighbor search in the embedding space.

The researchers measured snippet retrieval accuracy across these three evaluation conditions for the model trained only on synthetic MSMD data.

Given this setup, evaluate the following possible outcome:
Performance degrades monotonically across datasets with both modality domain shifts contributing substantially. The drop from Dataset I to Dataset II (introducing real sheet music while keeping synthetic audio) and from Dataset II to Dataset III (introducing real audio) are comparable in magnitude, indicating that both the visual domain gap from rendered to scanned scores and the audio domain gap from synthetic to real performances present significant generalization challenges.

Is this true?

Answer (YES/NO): NO